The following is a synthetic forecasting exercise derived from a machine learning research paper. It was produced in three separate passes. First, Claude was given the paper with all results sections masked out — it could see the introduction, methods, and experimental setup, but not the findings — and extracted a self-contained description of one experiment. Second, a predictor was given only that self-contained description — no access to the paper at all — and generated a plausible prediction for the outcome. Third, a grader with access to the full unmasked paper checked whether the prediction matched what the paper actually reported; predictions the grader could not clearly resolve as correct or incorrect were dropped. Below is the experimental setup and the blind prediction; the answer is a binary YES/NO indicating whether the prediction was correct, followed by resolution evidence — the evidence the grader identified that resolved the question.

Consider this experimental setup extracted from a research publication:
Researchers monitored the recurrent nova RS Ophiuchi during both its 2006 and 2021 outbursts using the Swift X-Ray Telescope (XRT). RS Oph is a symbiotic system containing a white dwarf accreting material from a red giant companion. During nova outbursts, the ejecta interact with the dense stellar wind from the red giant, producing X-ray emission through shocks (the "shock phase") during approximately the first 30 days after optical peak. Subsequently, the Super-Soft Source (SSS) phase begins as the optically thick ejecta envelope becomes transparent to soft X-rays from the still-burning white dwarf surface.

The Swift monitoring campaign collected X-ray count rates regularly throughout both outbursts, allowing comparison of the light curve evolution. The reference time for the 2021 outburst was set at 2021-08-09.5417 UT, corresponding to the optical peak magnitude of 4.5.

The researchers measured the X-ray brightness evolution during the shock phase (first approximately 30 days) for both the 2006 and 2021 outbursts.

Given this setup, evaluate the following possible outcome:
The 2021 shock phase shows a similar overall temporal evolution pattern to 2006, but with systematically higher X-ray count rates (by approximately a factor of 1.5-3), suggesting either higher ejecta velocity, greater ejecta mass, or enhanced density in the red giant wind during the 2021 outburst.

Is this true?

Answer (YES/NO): NO